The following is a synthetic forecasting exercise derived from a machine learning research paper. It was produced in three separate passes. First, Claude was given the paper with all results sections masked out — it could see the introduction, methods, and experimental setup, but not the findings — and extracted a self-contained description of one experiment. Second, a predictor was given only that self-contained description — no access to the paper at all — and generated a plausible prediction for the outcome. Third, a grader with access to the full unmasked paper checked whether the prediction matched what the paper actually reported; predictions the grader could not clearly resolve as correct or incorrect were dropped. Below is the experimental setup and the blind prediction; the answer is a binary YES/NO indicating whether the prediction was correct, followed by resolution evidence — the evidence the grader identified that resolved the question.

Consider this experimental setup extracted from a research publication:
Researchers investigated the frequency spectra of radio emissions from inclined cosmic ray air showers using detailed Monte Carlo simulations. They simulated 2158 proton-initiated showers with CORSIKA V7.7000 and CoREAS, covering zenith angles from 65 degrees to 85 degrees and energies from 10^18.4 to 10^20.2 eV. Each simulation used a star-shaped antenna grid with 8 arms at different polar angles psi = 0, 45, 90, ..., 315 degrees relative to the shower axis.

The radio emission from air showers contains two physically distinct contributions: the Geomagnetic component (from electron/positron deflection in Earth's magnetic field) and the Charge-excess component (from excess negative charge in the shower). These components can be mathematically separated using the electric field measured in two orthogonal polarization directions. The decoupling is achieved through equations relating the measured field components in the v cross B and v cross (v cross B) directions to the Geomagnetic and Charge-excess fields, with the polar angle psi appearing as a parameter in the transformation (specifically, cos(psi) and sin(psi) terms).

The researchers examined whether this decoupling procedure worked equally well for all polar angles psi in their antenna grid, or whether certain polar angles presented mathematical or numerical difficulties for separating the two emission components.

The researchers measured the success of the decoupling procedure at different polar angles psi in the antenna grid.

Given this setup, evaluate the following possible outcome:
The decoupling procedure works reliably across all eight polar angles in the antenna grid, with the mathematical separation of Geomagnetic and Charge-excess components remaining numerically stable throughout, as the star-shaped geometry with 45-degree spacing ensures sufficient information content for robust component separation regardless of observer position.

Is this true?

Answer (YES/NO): NO